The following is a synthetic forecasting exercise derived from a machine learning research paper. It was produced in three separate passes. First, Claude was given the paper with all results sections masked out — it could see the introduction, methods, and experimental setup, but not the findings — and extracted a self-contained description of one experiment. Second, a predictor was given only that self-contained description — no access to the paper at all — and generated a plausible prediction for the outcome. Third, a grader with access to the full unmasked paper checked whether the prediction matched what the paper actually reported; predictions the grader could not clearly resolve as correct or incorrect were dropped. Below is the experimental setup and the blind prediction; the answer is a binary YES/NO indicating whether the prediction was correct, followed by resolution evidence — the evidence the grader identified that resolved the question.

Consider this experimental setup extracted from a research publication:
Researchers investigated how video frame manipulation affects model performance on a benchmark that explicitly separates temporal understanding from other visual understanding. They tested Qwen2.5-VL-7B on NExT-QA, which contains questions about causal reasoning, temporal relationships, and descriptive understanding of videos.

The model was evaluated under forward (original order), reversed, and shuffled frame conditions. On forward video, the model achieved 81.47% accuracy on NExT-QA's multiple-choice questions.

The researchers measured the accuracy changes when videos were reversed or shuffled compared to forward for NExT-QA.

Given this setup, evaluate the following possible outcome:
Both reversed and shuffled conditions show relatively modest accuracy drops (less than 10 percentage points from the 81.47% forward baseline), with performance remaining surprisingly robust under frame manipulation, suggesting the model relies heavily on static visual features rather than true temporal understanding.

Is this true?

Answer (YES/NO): YES